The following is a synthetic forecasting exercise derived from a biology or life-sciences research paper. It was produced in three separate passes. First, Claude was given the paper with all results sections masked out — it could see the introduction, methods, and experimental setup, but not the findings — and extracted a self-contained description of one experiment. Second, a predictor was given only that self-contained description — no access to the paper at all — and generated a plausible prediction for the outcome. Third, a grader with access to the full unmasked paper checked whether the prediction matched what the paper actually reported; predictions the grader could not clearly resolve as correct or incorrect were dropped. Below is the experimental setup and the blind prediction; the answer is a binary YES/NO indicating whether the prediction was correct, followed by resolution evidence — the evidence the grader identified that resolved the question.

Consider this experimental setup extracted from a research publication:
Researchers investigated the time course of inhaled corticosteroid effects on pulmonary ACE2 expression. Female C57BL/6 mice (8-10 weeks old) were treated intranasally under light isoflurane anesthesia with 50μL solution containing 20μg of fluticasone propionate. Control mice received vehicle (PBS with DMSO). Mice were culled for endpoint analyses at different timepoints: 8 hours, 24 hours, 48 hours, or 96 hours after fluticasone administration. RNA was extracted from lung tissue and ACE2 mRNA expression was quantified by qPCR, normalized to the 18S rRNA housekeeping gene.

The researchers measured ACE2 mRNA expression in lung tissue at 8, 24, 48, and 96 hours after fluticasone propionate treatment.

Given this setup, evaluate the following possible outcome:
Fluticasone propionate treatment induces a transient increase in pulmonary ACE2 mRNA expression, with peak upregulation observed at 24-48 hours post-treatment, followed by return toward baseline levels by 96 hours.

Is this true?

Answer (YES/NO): NO